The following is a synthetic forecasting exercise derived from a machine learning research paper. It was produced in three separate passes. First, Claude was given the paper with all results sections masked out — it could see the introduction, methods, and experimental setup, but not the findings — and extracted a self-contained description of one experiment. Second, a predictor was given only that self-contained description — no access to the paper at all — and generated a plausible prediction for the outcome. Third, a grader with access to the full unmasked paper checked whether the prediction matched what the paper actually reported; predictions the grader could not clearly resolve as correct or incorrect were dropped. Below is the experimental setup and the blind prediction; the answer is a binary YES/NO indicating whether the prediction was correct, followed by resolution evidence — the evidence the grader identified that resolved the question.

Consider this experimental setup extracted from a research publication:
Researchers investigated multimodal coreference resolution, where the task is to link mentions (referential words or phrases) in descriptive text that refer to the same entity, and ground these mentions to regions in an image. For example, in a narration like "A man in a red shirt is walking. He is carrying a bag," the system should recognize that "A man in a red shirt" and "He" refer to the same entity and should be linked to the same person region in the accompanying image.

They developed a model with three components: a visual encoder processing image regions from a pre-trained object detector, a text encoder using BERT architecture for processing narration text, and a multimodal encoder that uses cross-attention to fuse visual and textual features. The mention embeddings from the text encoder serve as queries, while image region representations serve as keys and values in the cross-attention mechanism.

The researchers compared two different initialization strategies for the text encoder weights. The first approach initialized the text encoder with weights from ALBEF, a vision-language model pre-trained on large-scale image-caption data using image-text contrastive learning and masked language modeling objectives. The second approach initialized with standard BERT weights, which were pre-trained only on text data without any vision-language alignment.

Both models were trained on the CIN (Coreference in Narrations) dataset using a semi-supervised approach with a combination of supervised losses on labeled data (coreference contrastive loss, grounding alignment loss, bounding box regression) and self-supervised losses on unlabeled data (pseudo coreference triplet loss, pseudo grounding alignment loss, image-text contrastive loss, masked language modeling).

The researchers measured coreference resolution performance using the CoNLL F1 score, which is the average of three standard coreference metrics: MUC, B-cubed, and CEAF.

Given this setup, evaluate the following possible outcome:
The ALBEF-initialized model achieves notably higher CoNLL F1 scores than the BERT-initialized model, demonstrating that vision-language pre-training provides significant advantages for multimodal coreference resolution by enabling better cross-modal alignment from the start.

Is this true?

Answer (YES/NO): NO